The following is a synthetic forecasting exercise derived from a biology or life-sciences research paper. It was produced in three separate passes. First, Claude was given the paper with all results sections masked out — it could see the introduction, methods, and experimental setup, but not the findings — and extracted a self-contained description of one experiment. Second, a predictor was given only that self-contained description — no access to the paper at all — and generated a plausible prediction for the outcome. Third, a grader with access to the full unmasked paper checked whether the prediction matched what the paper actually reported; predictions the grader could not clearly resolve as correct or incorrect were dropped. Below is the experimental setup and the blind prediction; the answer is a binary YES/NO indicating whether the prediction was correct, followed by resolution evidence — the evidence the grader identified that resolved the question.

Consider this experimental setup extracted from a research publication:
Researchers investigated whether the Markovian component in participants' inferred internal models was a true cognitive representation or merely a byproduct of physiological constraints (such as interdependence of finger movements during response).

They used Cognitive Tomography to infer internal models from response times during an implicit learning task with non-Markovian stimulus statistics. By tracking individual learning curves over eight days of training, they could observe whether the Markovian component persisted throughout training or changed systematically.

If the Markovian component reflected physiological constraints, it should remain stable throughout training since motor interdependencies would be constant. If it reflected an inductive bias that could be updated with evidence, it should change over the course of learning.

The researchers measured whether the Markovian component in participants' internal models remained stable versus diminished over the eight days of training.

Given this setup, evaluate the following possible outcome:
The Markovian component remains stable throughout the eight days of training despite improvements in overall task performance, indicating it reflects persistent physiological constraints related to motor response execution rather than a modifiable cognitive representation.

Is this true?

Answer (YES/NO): NO